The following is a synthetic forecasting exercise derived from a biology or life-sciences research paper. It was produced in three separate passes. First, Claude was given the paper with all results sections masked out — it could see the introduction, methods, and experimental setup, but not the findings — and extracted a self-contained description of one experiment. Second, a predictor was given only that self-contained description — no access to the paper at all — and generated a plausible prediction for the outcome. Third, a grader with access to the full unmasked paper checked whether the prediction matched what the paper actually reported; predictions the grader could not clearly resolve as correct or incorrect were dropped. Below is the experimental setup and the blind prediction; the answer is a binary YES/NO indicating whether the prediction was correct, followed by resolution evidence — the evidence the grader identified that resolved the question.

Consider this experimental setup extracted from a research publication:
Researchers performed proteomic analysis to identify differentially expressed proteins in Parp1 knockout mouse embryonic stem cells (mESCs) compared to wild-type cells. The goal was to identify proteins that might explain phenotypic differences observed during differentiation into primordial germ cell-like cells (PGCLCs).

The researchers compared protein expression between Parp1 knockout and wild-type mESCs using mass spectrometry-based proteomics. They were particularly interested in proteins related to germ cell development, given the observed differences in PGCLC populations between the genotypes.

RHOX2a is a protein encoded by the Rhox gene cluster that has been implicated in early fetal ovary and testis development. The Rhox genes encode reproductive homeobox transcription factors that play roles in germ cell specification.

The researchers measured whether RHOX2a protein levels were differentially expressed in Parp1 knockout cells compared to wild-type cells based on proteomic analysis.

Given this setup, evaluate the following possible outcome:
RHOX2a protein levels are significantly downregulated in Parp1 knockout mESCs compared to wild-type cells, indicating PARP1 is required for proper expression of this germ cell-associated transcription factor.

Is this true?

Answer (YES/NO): NO